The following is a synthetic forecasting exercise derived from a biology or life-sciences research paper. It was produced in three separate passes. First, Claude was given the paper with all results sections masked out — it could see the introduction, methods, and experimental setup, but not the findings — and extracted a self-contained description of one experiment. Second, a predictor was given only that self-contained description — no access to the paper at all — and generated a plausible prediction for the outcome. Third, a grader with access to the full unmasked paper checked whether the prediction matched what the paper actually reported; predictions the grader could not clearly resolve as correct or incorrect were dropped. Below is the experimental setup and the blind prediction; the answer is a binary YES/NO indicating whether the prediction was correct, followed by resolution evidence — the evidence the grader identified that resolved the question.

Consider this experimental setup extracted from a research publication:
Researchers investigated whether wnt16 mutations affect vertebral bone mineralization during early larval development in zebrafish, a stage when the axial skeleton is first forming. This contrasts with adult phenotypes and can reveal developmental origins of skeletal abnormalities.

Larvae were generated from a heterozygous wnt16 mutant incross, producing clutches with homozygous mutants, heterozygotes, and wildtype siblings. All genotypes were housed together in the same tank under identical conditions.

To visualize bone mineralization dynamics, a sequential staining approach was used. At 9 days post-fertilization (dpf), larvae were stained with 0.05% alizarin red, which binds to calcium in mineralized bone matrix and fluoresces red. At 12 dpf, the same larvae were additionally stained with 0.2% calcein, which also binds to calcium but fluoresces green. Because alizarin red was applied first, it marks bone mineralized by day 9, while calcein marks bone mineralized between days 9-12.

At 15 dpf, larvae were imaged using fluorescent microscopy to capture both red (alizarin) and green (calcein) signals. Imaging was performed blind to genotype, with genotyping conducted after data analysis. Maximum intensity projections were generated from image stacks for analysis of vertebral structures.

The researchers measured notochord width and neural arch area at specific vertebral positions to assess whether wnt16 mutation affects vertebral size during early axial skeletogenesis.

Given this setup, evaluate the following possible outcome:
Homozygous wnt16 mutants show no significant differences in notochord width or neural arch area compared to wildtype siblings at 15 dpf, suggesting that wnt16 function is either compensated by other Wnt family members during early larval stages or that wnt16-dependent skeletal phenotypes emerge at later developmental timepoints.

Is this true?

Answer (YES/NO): NO